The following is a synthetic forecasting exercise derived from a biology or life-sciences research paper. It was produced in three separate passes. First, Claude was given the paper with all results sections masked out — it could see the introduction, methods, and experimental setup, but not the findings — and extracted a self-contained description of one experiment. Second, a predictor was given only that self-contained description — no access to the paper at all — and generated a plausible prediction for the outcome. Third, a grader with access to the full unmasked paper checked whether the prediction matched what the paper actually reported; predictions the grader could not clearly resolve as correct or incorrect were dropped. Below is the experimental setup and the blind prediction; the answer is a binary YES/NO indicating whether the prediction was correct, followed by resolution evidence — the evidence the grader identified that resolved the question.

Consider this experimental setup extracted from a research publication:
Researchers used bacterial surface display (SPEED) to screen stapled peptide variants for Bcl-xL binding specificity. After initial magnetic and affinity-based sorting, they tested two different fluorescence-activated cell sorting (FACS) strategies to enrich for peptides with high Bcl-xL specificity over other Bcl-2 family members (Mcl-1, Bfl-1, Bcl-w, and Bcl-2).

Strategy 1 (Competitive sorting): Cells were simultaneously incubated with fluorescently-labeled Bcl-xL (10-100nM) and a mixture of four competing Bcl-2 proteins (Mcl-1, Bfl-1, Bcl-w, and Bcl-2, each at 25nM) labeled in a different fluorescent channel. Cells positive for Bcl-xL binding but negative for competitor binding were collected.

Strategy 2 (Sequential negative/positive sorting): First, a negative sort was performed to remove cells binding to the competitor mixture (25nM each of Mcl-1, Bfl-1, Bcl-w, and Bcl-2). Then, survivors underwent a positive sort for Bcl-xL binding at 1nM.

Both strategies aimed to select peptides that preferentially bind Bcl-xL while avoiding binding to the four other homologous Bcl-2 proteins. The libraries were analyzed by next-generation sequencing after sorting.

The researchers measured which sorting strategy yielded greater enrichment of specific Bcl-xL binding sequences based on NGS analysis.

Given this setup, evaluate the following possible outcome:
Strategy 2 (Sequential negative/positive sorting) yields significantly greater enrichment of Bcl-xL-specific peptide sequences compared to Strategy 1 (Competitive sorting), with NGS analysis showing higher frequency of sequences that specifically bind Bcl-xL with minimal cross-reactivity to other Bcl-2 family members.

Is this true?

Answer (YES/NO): NO